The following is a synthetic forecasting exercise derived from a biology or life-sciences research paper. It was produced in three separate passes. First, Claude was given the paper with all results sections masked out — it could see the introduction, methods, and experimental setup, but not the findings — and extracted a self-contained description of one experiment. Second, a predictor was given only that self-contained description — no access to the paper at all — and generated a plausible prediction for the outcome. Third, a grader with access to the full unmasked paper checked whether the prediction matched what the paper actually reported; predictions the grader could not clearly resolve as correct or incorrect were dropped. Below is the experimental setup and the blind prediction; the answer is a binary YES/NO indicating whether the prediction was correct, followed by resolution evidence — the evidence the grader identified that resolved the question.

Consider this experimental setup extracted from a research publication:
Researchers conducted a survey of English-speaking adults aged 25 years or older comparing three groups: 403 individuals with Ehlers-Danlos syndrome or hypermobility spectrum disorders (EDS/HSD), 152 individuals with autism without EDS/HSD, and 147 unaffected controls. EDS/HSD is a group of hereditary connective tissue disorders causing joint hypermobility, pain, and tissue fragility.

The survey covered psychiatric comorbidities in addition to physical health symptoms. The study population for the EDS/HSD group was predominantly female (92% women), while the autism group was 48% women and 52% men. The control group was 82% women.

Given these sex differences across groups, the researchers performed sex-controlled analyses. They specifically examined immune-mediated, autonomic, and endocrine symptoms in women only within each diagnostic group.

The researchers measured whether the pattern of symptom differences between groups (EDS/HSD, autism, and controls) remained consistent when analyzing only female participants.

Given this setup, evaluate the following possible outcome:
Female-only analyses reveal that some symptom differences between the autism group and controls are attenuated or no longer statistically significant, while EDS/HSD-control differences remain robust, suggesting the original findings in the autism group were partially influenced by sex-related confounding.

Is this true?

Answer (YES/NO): NO